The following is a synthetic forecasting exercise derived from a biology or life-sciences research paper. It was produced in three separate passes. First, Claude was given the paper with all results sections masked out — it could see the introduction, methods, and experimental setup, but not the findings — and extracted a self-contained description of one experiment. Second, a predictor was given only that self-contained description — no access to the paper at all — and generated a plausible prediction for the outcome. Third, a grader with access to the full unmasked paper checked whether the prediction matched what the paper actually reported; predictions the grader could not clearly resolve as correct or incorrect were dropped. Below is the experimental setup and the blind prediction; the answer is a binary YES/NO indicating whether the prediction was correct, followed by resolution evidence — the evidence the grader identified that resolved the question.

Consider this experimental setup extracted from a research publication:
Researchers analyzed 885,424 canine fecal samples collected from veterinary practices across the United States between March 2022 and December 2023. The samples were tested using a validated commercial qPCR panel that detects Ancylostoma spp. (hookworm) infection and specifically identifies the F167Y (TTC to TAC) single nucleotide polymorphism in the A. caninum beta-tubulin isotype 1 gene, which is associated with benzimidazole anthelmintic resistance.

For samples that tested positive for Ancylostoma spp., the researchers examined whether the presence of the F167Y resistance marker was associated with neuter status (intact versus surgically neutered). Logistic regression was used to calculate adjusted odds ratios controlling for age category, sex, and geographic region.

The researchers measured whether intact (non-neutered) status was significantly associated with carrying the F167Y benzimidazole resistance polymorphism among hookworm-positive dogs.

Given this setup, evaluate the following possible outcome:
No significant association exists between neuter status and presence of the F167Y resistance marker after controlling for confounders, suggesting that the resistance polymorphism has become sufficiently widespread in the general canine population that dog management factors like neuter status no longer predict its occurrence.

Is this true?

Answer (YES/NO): YES